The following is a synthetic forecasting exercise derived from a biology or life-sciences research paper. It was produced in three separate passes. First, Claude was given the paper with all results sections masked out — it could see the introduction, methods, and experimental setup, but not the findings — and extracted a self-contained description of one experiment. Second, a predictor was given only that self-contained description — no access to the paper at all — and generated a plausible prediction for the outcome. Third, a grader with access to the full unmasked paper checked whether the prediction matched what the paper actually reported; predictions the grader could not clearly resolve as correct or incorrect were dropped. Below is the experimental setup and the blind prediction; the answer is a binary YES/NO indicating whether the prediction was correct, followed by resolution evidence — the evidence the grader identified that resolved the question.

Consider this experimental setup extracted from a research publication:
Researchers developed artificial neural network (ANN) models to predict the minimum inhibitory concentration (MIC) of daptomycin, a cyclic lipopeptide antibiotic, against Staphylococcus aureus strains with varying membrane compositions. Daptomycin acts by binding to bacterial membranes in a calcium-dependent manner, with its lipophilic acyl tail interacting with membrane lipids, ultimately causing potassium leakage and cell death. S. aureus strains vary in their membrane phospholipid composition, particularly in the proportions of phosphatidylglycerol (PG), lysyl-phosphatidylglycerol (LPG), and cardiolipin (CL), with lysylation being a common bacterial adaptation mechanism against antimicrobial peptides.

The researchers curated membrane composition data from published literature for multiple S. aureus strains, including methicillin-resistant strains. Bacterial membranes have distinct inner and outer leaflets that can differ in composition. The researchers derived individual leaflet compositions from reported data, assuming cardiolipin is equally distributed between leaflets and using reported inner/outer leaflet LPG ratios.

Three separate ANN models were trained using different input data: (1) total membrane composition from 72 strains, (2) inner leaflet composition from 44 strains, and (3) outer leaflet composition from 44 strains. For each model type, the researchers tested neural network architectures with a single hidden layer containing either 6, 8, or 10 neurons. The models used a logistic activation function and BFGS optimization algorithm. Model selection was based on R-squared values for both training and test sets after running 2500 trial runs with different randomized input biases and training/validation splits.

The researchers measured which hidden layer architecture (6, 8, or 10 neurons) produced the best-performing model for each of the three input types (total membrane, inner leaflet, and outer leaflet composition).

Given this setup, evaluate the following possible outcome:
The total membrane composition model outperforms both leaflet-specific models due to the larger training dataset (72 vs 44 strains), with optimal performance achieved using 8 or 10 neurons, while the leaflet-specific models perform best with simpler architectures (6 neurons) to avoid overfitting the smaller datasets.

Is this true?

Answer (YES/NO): NO